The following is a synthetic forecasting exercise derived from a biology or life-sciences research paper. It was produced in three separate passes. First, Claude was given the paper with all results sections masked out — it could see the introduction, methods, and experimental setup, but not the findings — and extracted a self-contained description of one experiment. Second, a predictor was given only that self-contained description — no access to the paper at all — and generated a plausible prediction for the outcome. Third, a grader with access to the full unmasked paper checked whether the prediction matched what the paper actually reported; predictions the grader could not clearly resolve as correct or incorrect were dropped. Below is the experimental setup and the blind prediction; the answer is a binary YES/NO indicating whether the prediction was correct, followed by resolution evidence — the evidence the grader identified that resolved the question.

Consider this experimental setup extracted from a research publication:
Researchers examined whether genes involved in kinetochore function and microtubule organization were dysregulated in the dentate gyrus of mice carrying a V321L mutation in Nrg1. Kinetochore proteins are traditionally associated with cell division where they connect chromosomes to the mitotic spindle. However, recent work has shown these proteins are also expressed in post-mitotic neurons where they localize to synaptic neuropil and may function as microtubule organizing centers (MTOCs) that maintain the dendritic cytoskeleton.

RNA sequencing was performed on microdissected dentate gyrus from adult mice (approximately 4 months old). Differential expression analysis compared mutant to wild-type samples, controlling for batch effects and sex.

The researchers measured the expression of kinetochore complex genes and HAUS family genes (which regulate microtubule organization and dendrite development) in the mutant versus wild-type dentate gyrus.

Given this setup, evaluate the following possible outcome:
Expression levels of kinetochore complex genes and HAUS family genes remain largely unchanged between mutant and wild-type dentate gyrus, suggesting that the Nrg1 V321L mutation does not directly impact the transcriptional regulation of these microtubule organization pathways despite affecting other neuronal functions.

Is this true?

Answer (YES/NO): NO